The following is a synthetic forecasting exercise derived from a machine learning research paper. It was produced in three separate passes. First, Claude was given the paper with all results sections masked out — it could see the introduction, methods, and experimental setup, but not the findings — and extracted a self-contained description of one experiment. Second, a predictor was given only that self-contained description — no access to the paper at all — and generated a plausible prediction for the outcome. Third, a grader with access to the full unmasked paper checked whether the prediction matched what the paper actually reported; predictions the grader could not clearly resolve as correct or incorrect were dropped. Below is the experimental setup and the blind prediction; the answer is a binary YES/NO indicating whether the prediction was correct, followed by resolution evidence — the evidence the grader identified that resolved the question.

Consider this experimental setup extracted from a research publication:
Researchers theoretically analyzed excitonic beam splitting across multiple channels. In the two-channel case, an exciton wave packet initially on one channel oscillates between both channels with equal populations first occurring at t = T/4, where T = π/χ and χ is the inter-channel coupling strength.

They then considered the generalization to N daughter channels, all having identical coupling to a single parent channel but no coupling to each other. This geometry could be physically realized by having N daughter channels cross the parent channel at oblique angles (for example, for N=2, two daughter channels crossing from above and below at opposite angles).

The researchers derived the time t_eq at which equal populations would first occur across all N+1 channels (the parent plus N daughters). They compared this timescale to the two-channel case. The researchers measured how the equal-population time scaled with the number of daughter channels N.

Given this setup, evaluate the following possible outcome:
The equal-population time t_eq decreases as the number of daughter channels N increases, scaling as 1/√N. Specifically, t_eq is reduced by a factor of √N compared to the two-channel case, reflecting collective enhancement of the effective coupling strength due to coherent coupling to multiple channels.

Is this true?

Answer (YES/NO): NO